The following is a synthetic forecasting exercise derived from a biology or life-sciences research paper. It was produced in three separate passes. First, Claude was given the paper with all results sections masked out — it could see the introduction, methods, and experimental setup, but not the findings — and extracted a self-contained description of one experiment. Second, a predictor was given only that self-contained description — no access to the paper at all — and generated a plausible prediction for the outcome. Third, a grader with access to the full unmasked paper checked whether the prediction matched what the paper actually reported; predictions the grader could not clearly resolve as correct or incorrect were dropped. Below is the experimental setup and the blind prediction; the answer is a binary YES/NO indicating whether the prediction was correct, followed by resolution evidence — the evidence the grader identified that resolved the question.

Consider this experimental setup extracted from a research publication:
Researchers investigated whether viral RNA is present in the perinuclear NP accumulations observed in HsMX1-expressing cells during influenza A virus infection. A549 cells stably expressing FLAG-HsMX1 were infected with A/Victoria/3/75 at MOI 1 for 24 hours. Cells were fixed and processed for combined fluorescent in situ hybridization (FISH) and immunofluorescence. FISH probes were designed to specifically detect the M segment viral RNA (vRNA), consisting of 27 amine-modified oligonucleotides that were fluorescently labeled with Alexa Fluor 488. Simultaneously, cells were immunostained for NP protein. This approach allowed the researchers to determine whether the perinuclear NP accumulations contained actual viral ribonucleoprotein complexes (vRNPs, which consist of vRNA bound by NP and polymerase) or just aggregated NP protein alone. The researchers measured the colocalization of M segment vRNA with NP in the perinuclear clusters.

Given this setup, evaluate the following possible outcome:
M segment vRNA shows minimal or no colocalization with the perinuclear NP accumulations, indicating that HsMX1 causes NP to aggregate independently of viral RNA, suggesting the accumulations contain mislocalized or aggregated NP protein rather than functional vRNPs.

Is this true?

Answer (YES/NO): NO